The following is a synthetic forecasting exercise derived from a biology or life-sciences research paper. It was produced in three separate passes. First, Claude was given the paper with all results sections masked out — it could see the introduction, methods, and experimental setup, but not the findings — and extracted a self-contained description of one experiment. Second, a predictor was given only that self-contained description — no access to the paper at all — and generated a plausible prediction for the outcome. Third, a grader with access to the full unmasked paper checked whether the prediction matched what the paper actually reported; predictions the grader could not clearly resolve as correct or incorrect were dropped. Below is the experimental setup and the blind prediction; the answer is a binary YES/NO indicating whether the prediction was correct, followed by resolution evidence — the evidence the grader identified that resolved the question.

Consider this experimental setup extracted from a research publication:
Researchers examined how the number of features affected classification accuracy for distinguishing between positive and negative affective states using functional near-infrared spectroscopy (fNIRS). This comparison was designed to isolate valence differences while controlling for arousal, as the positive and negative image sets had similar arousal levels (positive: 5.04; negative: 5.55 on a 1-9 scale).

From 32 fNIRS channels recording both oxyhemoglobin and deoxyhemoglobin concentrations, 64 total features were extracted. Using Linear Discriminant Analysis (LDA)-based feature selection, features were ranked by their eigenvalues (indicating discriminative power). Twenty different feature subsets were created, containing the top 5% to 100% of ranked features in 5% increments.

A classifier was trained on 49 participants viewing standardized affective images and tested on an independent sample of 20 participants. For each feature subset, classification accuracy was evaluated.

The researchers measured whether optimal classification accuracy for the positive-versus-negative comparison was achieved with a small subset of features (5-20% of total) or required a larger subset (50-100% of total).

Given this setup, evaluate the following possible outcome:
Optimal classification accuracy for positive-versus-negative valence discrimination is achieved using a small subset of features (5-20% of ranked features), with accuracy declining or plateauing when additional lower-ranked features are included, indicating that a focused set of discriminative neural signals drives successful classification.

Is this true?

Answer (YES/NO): YES